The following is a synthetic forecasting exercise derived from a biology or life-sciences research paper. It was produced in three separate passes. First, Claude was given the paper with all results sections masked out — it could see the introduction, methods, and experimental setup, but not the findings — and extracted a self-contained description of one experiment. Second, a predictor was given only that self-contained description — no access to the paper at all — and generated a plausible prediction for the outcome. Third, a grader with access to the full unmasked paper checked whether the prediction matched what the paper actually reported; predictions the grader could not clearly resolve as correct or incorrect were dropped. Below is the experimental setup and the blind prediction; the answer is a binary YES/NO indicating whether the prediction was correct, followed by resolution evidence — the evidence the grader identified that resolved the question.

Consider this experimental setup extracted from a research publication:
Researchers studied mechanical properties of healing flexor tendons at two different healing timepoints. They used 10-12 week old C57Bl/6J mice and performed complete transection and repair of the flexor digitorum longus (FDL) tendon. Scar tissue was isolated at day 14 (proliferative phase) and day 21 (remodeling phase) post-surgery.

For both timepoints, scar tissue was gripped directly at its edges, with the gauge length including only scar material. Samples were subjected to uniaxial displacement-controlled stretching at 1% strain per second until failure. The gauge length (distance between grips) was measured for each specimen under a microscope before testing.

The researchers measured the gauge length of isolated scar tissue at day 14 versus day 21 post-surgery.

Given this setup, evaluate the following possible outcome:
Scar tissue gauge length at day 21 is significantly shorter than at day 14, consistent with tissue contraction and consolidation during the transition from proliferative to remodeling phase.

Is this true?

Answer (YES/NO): NO